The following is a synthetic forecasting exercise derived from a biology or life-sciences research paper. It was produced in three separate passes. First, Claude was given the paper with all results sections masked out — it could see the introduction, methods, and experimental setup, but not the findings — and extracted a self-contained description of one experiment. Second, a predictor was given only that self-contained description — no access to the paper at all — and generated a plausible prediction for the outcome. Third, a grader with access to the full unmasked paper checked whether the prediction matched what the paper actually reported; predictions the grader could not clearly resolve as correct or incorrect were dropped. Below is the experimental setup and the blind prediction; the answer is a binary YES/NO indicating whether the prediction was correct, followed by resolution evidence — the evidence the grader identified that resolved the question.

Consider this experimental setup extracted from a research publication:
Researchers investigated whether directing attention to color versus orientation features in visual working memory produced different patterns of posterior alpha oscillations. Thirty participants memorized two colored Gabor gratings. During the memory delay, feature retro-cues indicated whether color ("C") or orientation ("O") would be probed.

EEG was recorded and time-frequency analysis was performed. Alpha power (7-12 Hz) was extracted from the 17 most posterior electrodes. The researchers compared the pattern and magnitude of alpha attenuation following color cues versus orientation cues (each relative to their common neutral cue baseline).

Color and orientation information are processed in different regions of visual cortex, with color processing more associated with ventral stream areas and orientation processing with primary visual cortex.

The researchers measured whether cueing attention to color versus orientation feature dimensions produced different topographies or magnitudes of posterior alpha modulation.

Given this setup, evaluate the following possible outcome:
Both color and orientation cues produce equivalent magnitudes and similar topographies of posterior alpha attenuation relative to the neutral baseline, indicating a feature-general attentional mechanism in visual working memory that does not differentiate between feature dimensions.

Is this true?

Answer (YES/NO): YES